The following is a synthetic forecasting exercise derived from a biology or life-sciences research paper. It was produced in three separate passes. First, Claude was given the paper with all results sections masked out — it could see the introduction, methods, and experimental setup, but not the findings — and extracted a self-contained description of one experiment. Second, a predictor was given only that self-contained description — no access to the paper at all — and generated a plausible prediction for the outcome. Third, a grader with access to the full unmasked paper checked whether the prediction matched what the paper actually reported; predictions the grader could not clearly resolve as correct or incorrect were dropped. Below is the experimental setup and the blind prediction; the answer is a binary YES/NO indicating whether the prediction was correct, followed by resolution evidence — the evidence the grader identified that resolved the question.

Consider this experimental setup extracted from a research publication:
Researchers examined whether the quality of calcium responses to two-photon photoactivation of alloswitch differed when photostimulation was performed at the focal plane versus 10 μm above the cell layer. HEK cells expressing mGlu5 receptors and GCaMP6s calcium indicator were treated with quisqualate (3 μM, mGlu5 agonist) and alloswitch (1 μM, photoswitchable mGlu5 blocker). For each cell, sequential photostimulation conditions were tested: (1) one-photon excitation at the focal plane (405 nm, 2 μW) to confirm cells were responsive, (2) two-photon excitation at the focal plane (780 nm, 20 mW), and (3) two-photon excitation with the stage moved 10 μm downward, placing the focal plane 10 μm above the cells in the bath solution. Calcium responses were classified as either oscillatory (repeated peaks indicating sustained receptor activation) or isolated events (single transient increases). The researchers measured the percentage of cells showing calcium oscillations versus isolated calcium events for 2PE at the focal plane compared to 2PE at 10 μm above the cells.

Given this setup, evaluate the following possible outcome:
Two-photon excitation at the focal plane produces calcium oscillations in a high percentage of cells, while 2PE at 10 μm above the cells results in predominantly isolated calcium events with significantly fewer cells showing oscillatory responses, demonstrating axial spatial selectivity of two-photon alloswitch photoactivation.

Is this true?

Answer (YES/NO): YES